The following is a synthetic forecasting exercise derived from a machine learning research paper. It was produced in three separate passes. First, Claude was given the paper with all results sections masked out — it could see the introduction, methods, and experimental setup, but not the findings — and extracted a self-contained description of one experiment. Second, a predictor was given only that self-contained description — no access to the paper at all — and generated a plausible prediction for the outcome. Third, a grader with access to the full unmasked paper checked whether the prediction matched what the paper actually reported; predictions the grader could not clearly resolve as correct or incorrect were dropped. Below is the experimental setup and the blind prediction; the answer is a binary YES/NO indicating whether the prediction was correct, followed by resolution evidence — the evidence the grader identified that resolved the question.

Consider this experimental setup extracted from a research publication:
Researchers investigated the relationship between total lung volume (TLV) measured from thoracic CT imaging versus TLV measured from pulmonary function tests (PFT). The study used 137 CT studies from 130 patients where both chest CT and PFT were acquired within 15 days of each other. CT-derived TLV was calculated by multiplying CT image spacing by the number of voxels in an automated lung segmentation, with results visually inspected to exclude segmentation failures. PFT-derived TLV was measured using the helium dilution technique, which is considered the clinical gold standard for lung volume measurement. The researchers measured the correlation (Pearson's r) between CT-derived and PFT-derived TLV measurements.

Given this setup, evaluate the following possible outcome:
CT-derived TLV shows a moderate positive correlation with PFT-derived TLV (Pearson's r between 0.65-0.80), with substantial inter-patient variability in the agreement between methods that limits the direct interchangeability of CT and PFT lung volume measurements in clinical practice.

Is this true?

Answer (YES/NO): YES